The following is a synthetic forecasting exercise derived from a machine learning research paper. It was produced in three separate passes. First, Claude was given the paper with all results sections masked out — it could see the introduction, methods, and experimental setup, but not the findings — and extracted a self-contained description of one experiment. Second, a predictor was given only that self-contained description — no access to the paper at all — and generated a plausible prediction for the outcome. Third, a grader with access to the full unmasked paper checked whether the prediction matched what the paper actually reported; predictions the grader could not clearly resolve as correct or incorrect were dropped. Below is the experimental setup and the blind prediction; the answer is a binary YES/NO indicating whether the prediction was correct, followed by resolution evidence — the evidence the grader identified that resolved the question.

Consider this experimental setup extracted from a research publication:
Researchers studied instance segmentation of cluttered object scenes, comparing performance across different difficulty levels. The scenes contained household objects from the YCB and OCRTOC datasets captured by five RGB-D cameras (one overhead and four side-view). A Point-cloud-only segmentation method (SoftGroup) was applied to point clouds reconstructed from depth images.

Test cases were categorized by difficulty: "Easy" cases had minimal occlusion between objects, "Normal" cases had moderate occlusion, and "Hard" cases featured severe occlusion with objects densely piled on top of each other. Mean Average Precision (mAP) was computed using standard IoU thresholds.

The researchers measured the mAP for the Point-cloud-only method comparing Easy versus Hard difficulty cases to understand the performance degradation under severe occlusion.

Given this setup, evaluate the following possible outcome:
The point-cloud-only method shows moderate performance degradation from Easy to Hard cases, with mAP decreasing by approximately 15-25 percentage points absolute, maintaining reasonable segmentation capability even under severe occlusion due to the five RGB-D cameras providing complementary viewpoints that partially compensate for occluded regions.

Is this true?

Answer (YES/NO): NO